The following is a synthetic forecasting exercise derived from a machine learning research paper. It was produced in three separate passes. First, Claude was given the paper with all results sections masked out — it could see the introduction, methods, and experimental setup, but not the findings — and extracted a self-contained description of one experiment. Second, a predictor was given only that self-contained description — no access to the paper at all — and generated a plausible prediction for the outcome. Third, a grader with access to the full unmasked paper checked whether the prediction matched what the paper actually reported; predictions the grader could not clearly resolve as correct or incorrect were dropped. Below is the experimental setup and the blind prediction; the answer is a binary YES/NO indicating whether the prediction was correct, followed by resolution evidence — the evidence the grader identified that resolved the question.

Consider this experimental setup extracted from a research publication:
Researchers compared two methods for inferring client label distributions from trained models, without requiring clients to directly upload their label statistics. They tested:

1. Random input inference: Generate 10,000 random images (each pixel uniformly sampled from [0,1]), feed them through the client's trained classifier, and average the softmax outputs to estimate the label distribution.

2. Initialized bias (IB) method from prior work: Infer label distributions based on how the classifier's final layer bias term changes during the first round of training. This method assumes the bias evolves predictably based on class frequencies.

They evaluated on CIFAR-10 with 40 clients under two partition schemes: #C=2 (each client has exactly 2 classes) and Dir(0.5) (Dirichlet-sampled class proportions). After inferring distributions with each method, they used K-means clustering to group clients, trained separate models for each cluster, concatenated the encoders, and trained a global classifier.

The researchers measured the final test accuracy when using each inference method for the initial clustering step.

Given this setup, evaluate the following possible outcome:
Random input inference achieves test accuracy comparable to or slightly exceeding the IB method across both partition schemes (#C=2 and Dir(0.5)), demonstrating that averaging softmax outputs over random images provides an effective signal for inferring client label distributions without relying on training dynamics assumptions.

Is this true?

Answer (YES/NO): NO